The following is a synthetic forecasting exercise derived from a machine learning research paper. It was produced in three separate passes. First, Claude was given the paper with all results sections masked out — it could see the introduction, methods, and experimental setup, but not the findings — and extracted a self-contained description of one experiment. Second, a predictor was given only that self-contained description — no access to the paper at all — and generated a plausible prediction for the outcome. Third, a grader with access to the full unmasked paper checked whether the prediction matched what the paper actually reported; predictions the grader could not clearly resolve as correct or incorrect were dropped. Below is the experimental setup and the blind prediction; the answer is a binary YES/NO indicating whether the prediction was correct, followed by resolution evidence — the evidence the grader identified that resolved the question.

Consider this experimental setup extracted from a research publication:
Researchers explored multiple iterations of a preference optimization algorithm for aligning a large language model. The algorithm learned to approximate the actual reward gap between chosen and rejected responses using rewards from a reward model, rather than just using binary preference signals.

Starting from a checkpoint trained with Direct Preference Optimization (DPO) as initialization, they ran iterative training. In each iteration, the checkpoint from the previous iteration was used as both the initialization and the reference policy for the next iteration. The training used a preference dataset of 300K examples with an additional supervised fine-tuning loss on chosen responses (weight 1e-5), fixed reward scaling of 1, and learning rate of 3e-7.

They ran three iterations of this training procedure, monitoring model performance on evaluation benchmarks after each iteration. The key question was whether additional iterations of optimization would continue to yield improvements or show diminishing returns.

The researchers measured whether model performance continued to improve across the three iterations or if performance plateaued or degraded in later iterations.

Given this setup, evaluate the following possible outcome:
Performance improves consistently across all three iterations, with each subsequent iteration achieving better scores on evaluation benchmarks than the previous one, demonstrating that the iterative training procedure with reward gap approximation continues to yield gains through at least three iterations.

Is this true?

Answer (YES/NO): NO